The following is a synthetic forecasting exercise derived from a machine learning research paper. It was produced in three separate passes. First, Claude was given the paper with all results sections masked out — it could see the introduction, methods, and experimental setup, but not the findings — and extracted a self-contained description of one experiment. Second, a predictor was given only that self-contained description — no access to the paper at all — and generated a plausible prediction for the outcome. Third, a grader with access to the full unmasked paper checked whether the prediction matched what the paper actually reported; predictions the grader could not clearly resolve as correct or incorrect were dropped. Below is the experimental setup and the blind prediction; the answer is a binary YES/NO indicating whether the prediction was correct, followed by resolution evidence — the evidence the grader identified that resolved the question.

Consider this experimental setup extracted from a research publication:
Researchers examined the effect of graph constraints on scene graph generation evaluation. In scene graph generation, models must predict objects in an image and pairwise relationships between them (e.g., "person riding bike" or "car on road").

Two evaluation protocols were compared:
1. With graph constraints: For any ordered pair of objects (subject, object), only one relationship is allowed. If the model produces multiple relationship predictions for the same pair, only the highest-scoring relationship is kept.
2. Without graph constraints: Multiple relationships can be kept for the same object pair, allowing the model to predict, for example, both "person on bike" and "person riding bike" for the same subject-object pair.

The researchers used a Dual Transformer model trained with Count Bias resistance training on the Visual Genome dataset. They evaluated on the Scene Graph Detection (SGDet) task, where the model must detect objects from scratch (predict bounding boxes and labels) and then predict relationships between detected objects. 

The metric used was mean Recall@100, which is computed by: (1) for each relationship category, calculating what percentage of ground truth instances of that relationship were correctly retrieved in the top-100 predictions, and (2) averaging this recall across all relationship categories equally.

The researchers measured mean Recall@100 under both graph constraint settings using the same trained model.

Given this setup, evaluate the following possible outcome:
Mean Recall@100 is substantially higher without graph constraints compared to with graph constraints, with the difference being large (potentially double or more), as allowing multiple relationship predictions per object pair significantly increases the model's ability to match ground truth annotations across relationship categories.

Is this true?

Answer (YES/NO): NO